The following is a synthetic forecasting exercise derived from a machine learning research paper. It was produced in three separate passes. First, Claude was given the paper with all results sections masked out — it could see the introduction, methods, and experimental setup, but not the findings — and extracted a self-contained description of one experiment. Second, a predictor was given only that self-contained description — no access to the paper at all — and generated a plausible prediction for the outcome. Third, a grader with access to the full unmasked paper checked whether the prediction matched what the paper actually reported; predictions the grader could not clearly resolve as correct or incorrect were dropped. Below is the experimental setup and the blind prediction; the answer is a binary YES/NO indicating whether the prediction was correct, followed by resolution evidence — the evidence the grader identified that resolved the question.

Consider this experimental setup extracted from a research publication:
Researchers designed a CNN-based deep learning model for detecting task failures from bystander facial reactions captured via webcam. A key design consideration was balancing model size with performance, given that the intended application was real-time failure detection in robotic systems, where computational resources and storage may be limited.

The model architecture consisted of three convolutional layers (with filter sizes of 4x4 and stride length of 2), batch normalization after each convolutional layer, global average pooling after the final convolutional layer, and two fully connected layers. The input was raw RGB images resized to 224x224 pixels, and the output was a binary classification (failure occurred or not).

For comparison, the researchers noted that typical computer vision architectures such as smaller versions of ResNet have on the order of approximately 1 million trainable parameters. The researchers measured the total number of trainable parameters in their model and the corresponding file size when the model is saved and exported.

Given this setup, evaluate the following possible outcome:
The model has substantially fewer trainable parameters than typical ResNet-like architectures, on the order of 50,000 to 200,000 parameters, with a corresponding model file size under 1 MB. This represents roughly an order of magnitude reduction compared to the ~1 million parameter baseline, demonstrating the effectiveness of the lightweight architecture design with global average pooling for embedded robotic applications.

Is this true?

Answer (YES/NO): YES